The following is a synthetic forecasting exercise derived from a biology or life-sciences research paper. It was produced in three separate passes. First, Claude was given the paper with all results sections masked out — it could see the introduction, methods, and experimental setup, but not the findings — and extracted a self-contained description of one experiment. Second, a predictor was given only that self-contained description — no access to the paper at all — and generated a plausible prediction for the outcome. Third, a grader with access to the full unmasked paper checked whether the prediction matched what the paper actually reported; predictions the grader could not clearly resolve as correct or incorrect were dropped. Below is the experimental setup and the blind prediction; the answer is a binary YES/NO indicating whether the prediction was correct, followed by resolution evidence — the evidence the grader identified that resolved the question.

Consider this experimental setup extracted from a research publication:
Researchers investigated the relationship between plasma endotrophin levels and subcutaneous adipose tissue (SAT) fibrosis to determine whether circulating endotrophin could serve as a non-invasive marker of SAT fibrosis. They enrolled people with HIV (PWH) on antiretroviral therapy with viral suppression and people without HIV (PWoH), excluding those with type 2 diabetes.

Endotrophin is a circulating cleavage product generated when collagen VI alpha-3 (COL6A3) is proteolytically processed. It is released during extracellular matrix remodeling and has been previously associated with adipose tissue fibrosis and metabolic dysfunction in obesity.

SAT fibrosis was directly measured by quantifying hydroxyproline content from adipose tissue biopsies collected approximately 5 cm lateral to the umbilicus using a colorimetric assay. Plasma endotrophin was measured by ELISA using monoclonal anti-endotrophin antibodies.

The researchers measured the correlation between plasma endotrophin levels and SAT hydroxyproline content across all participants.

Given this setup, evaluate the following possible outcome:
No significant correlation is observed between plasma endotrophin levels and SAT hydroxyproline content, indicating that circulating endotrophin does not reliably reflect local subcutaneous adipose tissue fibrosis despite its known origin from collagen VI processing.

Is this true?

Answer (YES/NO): NO